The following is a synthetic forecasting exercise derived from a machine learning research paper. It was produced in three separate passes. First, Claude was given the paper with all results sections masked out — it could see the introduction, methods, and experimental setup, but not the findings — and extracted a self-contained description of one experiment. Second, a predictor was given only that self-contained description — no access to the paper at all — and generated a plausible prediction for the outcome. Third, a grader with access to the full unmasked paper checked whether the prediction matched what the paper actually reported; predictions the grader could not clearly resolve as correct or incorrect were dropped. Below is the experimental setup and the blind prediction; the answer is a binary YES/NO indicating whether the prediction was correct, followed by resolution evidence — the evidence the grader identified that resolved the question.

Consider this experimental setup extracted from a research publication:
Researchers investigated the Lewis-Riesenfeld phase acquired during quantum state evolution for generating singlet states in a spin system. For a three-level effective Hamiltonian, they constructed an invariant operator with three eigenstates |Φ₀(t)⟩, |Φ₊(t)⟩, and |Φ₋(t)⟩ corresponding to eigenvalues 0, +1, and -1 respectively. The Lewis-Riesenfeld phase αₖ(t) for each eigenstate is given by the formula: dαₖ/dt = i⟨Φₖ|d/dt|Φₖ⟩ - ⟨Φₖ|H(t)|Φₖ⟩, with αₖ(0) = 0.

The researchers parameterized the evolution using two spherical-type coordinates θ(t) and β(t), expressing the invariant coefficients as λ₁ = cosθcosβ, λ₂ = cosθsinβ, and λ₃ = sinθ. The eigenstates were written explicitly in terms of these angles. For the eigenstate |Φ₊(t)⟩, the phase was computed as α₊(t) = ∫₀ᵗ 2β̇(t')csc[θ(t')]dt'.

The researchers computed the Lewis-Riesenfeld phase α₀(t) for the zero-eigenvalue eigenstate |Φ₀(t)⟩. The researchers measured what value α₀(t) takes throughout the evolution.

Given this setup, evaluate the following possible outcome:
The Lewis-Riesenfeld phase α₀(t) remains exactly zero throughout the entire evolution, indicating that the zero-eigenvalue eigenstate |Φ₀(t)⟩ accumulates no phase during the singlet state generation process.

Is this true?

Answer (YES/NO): YES